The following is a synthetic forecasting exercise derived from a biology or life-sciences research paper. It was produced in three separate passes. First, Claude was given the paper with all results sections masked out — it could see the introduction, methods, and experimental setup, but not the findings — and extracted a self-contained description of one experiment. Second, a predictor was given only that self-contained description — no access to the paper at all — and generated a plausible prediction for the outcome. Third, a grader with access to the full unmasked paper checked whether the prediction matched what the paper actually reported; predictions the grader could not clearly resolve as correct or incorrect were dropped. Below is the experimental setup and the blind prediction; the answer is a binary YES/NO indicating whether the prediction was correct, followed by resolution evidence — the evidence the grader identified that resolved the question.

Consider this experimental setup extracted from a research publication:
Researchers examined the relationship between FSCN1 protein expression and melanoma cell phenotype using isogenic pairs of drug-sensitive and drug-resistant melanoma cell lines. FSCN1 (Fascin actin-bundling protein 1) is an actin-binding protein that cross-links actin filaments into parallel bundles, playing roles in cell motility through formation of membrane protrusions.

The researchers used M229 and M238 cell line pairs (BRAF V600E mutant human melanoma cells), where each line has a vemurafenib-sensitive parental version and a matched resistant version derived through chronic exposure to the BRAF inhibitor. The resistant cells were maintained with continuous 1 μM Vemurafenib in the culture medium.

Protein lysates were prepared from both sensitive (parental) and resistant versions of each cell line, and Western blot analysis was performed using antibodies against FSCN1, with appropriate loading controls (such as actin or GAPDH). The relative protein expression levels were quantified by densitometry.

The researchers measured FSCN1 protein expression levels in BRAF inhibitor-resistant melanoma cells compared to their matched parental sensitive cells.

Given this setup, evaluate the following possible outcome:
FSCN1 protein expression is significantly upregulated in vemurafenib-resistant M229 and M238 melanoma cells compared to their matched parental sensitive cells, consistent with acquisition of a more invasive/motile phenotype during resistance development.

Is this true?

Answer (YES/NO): NO